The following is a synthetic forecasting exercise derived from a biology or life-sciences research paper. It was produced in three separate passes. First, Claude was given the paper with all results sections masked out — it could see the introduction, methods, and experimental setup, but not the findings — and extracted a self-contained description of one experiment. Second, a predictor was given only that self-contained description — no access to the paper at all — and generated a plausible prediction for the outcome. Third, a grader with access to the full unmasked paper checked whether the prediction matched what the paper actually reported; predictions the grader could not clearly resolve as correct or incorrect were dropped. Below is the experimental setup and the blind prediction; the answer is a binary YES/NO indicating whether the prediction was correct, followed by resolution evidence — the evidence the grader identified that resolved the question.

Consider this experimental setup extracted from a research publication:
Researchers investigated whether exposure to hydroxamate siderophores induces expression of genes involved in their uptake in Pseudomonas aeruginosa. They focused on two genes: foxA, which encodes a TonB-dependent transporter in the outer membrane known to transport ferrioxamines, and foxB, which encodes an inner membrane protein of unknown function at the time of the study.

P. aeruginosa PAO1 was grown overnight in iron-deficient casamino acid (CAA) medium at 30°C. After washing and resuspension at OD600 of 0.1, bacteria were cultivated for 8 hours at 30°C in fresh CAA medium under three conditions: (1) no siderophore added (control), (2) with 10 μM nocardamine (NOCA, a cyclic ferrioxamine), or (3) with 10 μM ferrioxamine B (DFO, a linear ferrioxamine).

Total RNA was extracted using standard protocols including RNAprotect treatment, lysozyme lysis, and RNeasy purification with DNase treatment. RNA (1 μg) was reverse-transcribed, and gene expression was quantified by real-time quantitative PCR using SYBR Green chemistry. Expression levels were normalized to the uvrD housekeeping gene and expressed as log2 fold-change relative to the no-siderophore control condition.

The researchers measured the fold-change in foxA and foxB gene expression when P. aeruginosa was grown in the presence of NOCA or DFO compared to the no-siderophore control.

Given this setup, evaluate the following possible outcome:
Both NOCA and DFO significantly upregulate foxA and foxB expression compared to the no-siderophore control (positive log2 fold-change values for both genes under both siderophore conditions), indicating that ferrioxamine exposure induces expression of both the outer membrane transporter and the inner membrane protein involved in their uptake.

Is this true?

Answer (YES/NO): YES